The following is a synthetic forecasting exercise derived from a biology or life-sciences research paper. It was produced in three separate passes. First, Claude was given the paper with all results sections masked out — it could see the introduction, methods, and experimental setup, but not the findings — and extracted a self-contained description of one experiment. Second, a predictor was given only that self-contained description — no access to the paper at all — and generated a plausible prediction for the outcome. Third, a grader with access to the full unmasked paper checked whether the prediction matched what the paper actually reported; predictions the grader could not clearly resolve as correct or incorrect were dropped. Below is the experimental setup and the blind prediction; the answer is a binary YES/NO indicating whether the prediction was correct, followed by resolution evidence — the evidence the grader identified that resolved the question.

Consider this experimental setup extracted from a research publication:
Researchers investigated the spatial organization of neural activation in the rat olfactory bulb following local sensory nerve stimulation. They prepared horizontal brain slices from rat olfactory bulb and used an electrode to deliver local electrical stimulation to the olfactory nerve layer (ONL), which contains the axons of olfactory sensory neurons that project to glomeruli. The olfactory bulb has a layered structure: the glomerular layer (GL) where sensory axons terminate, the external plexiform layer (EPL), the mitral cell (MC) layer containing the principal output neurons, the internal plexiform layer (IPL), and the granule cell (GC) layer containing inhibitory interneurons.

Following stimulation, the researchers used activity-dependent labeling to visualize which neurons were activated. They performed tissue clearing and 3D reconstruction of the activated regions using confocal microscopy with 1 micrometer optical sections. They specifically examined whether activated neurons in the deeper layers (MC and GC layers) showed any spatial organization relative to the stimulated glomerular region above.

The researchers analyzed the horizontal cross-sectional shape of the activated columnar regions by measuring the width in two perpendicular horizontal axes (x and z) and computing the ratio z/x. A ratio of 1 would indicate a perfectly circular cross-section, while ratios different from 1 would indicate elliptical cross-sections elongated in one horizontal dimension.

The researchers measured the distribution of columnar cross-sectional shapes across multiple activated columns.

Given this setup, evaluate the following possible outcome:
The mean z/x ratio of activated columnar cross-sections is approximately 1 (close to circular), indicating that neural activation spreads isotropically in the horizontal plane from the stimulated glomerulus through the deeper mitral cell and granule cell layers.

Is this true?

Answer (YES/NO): YES